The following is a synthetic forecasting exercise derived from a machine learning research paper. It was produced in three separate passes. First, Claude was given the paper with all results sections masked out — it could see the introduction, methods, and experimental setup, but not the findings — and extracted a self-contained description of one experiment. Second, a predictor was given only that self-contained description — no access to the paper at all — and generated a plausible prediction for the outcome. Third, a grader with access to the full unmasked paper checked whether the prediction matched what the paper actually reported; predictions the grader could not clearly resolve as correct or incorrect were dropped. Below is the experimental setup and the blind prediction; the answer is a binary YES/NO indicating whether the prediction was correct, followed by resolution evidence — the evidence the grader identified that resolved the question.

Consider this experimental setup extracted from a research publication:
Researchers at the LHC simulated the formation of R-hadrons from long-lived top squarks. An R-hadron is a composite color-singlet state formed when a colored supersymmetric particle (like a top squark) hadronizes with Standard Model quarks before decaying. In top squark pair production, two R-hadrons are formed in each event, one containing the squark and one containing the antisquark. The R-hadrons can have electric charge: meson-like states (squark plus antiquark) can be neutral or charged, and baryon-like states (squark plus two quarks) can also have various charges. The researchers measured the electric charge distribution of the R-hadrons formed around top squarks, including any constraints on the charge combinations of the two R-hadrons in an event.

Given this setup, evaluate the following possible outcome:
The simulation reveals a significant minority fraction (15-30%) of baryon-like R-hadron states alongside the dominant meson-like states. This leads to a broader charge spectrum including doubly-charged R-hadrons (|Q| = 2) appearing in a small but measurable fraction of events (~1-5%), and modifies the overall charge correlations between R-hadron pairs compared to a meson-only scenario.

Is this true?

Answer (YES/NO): NO